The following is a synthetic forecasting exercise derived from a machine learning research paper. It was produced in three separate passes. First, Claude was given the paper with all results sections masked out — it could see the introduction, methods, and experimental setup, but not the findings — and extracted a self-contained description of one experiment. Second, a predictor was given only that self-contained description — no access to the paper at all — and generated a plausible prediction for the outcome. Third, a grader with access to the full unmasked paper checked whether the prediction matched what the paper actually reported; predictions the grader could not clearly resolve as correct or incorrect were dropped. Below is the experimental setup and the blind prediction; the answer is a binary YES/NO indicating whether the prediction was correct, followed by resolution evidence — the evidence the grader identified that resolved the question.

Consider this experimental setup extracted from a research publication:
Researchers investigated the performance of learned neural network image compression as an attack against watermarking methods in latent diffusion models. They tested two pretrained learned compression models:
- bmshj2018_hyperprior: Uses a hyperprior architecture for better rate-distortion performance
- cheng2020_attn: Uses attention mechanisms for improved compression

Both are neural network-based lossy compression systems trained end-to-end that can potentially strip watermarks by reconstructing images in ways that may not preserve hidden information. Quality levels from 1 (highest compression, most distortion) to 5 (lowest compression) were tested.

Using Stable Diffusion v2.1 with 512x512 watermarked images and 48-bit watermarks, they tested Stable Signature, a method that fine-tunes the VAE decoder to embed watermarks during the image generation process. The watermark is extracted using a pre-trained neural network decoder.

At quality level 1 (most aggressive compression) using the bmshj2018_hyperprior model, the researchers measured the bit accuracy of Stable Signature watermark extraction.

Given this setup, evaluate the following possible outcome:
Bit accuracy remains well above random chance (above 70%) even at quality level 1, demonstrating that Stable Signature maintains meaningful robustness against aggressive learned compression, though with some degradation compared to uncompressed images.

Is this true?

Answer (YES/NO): NO